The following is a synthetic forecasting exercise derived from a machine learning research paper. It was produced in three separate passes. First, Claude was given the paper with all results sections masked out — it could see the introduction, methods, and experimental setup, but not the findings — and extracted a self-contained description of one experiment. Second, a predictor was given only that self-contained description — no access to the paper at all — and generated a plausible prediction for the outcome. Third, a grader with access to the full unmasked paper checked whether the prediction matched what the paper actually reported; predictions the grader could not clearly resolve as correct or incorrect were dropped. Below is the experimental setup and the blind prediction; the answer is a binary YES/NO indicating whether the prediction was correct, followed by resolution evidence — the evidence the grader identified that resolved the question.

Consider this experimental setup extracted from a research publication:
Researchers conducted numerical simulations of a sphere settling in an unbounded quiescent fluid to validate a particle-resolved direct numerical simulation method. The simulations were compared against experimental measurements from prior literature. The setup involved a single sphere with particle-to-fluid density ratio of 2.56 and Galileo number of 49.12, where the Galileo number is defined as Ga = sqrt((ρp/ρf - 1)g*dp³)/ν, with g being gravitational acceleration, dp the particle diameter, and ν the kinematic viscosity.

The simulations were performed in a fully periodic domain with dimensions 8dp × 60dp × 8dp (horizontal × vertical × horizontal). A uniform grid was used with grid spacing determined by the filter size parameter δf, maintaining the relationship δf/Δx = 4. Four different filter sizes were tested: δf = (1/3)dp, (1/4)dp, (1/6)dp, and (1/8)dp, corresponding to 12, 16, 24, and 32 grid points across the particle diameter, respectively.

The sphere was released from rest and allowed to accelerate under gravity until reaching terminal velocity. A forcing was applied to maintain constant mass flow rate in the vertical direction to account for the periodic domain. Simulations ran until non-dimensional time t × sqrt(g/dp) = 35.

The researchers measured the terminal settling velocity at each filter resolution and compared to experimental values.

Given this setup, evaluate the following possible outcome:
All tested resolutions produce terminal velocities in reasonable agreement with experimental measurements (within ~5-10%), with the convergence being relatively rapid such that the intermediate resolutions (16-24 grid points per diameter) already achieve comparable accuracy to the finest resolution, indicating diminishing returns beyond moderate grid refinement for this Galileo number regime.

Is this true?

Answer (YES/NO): NO